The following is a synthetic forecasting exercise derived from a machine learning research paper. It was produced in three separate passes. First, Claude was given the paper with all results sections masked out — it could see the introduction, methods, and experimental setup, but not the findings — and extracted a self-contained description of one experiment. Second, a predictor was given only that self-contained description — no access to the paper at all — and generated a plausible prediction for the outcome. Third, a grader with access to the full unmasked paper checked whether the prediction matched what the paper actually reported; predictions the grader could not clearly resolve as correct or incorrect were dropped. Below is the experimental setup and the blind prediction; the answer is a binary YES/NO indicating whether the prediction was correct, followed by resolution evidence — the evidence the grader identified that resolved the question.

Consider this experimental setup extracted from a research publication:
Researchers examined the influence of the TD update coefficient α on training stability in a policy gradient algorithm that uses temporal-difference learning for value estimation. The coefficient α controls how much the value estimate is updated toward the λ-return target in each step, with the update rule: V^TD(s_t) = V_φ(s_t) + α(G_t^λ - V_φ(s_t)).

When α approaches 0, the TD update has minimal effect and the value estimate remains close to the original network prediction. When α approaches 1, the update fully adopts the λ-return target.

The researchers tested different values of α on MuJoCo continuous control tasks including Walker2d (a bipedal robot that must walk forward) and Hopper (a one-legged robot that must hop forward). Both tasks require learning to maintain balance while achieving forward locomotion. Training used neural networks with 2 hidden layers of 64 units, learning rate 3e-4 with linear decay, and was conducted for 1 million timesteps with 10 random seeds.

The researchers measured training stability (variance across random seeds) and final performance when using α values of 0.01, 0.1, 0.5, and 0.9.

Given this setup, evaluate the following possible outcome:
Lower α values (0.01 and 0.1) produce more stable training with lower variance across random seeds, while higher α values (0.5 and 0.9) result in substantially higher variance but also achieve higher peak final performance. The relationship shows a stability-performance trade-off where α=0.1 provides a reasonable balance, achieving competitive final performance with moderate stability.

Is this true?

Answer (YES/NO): NO